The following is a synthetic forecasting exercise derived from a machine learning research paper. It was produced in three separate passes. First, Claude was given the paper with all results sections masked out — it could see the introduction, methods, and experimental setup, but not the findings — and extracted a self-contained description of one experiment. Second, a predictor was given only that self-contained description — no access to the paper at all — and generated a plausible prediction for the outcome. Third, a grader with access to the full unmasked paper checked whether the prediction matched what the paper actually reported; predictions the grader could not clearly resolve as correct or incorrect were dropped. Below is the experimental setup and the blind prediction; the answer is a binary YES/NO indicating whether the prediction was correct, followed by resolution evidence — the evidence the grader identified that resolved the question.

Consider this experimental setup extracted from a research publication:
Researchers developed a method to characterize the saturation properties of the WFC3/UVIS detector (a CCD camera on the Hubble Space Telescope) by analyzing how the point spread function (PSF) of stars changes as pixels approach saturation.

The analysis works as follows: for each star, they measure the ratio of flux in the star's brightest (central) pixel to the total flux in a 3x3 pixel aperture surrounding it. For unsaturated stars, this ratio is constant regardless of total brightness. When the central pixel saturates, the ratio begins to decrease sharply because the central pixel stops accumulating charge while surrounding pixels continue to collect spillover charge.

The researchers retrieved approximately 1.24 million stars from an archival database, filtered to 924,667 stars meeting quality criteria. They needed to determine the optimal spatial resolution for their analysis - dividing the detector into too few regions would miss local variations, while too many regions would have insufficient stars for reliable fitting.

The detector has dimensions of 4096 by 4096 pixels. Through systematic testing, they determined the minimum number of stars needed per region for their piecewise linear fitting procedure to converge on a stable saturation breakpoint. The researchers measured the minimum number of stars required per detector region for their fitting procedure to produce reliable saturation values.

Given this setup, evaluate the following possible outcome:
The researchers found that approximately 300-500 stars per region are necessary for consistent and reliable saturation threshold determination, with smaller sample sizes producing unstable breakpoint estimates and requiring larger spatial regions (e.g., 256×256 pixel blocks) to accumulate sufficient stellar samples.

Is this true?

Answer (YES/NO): NO